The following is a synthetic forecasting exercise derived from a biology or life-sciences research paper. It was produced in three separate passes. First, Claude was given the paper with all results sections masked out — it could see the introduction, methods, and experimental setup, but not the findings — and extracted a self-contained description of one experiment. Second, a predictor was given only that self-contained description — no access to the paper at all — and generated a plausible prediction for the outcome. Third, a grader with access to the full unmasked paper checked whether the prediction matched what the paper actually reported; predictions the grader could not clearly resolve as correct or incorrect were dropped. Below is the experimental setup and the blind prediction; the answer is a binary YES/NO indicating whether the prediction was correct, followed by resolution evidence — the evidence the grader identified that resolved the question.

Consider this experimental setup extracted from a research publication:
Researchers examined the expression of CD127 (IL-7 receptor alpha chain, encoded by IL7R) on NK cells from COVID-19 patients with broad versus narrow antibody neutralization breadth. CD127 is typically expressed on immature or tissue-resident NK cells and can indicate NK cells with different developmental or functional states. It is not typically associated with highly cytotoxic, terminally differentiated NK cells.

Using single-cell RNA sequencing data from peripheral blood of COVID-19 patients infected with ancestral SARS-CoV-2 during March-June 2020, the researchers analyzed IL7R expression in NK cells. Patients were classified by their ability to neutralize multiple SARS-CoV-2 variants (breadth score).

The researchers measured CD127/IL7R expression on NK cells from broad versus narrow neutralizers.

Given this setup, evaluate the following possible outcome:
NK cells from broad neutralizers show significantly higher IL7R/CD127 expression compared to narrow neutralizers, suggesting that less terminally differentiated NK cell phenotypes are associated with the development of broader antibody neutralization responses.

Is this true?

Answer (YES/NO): YES